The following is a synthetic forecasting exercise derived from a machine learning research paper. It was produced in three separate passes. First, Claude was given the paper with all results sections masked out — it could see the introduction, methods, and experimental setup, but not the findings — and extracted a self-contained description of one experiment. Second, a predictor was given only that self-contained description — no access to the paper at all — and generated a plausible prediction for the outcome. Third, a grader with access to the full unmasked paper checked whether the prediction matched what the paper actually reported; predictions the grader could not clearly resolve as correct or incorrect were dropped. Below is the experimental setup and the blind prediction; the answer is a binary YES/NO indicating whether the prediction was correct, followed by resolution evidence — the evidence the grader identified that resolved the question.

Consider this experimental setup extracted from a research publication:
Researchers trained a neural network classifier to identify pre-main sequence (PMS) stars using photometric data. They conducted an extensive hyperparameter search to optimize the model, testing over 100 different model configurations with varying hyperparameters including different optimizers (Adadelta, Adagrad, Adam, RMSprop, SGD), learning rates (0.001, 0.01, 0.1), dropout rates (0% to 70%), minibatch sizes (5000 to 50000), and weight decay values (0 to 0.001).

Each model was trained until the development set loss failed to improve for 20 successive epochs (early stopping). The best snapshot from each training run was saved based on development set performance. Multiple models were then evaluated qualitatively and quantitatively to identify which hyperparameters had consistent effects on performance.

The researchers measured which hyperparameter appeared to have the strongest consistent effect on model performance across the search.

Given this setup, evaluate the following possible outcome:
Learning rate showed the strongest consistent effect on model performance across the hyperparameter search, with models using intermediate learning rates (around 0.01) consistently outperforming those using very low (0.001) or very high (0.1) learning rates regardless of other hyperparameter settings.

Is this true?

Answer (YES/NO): NO